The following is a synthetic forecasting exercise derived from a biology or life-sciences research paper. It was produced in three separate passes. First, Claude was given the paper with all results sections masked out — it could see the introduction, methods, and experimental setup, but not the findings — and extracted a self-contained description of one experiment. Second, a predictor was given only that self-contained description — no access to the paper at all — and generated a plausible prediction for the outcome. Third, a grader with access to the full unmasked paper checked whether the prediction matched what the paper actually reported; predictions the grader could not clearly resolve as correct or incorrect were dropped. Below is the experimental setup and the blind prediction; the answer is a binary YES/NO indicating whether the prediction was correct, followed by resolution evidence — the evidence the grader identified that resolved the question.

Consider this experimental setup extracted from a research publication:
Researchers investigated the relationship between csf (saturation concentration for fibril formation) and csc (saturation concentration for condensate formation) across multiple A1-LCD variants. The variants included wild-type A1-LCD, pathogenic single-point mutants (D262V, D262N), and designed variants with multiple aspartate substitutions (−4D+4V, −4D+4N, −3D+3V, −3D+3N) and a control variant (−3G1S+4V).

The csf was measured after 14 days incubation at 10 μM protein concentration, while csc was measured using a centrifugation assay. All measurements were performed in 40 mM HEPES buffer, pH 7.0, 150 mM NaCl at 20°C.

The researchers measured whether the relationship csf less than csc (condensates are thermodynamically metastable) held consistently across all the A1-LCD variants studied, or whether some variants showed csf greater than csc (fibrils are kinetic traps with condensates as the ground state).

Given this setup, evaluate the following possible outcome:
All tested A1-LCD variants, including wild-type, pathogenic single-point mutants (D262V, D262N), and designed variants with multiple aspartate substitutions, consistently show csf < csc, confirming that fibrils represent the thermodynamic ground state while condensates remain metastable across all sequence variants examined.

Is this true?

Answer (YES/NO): YES